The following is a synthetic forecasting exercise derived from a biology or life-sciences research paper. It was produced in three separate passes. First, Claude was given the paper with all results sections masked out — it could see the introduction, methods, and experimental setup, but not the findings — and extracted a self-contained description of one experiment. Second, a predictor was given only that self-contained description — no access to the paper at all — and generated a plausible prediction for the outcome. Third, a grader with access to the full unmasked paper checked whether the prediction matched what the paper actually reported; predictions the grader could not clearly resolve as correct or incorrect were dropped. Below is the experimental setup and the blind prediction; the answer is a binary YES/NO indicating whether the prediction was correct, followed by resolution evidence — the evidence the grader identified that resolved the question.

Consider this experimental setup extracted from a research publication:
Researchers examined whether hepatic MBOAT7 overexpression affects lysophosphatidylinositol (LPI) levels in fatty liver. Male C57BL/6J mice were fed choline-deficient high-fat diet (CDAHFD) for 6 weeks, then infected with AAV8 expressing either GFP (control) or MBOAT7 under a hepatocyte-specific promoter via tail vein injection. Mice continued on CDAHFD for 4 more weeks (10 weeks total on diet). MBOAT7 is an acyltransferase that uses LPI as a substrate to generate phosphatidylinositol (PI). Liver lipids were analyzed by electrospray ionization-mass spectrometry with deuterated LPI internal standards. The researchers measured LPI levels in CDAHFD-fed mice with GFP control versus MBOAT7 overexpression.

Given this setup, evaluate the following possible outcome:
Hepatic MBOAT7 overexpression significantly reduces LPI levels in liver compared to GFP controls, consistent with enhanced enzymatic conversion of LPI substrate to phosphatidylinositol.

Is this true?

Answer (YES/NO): NO